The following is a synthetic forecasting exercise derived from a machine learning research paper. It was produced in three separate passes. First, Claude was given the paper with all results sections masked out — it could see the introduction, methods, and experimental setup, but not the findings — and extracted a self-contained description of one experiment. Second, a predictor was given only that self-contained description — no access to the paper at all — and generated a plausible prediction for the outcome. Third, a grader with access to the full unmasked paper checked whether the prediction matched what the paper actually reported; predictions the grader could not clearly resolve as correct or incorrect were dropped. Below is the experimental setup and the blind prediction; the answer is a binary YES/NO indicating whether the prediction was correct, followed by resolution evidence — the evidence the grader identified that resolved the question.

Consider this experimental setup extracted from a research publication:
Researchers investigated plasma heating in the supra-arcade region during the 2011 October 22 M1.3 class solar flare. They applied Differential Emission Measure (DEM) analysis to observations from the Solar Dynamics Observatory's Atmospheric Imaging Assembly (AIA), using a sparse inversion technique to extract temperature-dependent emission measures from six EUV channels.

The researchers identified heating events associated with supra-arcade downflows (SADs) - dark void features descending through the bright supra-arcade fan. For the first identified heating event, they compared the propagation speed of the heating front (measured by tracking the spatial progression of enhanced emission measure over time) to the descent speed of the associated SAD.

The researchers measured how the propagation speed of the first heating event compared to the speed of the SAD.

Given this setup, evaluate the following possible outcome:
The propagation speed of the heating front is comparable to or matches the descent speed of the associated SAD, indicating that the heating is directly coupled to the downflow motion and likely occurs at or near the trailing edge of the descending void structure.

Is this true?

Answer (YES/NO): NO